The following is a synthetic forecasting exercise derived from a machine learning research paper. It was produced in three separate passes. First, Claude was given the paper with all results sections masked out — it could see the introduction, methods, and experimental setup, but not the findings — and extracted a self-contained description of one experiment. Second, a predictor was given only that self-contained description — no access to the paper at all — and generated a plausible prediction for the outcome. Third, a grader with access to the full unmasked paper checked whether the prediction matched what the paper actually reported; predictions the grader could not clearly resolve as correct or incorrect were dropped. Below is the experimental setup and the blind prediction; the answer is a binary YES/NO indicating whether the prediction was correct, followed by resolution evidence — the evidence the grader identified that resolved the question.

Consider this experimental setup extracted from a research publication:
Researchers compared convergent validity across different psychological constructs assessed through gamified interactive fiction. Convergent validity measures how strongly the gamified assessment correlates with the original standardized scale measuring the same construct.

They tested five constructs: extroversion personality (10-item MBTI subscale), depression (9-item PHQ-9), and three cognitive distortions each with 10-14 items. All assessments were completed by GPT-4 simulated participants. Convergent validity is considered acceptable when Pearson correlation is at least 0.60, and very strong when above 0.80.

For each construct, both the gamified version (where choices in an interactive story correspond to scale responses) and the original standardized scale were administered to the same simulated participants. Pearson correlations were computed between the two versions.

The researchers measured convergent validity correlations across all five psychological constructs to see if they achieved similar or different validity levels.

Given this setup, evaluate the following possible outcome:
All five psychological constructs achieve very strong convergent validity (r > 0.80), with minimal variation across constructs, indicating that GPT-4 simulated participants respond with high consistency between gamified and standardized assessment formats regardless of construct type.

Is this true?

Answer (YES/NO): NO